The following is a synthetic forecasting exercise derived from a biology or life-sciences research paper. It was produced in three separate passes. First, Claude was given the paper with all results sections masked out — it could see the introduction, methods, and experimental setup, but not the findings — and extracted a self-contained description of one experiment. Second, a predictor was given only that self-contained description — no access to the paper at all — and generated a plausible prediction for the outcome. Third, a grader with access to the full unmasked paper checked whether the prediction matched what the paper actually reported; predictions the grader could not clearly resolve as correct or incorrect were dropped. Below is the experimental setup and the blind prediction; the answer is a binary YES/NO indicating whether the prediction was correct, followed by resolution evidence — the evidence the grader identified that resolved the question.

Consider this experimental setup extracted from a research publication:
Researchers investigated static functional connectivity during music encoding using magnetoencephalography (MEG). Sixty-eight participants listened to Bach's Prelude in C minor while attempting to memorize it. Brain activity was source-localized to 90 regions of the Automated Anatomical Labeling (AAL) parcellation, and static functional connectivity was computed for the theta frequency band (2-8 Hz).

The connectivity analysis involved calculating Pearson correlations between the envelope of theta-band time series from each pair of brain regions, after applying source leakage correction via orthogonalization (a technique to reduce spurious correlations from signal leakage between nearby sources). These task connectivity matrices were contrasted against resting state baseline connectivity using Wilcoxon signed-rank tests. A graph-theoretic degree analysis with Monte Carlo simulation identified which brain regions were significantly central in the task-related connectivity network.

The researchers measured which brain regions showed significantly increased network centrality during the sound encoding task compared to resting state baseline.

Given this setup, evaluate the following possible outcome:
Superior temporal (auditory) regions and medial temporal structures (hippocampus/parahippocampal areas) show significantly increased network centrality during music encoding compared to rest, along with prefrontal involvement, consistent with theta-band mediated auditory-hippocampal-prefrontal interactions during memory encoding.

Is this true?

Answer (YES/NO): YES